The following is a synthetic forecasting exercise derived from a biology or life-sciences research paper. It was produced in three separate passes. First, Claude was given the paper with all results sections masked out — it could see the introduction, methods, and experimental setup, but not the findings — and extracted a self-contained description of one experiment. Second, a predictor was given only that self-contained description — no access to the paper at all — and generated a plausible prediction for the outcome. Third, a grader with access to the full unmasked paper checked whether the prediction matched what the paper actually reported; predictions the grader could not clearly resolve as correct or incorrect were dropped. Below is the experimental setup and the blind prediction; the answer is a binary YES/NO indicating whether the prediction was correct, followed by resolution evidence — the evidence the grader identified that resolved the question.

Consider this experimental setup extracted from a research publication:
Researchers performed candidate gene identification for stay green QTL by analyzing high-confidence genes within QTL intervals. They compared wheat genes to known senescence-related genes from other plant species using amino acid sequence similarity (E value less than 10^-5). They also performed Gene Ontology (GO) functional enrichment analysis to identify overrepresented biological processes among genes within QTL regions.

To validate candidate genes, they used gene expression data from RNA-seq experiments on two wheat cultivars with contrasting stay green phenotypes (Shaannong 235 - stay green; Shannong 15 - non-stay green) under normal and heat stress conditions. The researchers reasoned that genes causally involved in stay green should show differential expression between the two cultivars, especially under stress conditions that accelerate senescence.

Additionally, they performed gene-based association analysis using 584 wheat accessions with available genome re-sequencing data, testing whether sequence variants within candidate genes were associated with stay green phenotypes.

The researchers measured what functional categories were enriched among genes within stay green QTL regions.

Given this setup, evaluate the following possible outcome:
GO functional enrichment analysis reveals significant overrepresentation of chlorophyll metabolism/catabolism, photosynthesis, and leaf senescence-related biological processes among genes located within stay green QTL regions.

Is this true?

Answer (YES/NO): NO